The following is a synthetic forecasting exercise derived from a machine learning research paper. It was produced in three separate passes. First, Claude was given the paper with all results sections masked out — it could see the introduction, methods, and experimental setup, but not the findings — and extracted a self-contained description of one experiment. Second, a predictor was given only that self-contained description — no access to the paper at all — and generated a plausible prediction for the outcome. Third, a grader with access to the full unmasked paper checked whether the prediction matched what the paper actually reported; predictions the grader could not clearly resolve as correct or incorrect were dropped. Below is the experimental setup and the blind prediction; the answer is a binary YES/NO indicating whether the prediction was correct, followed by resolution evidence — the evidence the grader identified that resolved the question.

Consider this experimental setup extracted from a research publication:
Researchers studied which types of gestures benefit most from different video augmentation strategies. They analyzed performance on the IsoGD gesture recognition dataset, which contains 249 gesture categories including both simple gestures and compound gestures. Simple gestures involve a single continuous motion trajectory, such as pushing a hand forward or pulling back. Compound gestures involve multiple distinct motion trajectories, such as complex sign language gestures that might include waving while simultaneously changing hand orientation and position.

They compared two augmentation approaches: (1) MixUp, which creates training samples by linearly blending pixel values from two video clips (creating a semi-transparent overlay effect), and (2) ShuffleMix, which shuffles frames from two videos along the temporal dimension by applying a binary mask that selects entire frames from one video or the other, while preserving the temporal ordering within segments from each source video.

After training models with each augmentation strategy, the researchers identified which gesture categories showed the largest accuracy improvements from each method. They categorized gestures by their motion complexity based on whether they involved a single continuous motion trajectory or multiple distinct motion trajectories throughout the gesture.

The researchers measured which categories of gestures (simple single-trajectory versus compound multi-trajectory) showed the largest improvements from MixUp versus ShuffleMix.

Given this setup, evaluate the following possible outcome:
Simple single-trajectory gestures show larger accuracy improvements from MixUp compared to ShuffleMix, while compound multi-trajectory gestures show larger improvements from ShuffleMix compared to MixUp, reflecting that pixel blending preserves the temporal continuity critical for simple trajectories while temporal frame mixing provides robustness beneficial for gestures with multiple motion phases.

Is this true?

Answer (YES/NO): YES